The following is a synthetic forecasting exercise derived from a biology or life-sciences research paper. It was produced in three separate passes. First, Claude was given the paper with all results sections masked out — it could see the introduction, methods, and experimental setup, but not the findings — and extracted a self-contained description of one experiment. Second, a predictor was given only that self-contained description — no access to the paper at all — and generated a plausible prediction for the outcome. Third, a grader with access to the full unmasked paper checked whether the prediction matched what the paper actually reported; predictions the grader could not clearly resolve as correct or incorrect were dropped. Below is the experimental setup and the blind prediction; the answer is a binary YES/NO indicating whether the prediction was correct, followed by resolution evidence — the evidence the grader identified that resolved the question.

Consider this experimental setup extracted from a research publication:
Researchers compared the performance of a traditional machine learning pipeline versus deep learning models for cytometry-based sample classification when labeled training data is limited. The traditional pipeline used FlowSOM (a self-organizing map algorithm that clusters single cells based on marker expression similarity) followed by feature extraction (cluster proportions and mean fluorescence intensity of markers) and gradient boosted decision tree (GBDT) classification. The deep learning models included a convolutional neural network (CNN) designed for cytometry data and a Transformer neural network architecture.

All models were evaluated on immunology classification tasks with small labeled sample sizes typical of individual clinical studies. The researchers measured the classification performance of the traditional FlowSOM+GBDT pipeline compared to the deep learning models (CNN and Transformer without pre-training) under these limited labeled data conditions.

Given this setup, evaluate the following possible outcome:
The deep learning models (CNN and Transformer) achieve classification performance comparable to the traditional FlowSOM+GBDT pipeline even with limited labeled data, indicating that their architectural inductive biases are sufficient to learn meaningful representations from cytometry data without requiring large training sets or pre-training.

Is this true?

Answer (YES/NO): NO